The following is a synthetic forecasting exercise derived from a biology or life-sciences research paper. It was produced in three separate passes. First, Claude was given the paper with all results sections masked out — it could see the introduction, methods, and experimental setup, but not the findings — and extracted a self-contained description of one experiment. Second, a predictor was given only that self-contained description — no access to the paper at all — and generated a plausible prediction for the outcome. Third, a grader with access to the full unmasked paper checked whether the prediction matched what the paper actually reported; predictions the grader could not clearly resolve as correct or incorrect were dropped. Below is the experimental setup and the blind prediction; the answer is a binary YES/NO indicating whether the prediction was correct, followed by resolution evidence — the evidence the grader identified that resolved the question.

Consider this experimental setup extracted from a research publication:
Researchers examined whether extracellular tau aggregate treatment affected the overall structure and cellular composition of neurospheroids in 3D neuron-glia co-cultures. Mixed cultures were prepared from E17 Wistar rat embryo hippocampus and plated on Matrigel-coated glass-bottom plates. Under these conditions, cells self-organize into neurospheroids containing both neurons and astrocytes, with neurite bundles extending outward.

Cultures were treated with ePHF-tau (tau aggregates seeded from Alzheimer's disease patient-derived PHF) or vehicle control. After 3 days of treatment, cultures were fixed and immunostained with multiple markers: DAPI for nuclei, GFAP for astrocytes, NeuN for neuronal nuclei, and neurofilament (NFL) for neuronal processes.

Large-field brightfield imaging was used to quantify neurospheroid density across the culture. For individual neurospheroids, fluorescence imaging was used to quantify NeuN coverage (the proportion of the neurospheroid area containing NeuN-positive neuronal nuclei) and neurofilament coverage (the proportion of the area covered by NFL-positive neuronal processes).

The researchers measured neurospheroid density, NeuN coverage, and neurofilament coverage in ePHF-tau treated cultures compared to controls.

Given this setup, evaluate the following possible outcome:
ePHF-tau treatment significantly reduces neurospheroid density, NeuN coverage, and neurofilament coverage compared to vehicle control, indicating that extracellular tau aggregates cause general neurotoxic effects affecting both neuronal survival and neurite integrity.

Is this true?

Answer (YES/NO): NO